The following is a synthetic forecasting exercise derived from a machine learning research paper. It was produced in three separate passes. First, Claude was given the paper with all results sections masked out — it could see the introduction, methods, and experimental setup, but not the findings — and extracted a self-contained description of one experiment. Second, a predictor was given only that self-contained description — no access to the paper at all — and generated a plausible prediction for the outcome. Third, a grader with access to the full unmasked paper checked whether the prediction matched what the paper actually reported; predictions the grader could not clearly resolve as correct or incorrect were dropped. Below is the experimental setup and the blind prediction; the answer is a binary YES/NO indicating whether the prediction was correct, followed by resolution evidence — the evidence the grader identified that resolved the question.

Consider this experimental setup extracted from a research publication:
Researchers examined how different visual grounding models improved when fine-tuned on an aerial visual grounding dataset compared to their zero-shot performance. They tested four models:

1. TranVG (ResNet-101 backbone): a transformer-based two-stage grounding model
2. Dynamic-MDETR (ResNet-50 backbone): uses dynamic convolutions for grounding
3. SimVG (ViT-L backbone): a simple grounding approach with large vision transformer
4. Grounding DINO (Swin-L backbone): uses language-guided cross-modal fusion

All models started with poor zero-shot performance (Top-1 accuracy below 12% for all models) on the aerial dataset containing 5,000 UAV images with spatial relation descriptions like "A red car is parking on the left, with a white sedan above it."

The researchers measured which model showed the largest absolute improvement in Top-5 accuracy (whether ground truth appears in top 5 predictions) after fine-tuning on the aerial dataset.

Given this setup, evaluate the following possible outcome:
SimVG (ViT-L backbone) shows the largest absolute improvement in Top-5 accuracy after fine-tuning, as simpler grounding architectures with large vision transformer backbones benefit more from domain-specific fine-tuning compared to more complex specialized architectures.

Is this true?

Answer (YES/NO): NO